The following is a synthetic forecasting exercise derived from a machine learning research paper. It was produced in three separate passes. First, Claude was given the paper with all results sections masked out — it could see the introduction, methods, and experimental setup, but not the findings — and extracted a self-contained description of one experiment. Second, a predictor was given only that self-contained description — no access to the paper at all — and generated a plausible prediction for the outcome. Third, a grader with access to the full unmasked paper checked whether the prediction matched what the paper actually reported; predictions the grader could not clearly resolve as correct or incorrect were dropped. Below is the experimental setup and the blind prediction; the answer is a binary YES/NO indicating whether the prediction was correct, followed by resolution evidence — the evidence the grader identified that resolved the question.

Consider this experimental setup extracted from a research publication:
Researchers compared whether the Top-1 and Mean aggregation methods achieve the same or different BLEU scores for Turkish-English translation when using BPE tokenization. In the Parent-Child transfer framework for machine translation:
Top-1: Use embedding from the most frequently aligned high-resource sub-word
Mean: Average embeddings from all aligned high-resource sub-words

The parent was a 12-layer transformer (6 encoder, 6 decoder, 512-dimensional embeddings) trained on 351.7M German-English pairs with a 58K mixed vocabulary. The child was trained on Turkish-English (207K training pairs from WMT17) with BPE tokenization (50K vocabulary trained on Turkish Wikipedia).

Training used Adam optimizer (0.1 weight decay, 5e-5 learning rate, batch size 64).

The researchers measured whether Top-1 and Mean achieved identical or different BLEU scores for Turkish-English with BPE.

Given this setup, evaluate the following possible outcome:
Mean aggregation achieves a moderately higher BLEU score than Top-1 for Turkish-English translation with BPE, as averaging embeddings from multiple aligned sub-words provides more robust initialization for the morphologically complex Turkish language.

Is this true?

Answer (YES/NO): NO